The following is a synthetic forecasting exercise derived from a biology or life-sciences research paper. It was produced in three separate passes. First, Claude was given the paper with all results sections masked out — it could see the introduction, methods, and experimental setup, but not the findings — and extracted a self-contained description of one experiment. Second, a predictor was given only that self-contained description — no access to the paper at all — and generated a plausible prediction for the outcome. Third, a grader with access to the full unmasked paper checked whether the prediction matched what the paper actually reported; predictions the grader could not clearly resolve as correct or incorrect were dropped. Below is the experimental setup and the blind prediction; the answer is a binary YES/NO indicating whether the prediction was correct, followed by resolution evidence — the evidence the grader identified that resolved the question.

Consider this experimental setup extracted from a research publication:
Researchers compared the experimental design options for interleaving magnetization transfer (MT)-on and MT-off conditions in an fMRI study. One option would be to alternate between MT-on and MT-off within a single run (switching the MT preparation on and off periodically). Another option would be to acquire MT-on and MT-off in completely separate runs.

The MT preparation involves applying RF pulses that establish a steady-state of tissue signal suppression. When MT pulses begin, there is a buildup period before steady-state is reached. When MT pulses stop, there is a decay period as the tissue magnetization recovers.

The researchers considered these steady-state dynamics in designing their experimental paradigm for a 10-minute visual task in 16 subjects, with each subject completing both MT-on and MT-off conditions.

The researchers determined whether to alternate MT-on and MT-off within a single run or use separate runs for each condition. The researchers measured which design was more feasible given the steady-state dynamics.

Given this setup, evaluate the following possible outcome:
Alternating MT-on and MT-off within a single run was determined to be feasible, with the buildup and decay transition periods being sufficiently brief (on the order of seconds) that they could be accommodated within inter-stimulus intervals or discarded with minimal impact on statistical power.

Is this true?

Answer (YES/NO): NO